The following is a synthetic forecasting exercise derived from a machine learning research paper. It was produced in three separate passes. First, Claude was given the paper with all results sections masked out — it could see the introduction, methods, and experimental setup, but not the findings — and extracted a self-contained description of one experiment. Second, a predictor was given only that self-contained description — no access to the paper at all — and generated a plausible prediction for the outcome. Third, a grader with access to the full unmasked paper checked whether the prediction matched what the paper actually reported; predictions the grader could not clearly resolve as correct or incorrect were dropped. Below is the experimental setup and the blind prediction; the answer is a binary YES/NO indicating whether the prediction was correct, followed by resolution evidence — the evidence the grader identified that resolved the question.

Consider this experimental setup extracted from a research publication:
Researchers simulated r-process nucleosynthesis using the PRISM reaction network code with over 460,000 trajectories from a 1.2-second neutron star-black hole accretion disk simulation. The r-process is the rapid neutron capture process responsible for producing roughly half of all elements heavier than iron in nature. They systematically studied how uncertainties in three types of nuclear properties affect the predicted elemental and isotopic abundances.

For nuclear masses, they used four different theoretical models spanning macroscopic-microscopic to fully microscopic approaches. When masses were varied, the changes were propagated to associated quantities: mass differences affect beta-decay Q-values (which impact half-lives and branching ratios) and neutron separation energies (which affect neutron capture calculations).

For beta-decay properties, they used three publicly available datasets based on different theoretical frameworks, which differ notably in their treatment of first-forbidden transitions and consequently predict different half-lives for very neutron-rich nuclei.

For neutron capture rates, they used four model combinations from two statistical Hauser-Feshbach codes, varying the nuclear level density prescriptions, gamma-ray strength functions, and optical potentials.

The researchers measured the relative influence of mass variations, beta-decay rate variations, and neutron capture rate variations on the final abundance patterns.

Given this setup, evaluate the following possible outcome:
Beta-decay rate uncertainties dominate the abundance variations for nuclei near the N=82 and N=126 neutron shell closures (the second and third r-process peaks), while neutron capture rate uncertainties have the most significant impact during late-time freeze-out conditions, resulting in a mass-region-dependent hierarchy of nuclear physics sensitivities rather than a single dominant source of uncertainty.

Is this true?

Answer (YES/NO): NO